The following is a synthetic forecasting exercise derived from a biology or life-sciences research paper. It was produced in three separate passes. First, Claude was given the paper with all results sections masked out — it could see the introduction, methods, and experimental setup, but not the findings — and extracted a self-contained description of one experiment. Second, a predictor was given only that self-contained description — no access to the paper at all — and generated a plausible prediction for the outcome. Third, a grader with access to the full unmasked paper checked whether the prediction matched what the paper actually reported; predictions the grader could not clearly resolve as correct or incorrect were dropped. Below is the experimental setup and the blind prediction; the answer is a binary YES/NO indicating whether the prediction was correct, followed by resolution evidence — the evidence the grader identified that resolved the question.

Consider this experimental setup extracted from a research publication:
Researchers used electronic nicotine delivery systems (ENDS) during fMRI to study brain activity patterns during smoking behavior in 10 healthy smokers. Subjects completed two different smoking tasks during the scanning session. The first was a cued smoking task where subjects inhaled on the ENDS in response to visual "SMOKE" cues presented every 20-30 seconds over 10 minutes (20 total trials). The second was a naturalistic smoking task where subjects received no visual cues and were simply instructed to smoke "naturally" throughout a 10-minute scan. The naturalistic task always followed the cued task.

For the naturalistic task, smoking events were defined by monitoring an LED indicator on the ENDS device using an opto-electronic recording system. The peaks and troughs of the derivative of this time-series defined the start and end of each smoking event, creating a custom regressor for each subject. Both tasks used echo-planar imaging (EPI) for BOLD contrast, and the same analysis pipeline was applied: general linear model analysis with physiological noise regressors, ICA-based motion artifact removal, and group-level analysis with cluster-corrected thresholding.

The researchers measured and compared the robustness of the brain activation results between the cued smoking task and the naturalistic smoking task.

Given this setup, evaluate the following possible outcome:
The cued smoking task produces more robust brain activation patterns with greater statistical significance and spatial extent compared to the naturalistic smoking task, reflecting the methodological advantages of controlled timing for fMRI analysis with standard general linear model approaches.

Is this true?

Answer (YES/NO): YES